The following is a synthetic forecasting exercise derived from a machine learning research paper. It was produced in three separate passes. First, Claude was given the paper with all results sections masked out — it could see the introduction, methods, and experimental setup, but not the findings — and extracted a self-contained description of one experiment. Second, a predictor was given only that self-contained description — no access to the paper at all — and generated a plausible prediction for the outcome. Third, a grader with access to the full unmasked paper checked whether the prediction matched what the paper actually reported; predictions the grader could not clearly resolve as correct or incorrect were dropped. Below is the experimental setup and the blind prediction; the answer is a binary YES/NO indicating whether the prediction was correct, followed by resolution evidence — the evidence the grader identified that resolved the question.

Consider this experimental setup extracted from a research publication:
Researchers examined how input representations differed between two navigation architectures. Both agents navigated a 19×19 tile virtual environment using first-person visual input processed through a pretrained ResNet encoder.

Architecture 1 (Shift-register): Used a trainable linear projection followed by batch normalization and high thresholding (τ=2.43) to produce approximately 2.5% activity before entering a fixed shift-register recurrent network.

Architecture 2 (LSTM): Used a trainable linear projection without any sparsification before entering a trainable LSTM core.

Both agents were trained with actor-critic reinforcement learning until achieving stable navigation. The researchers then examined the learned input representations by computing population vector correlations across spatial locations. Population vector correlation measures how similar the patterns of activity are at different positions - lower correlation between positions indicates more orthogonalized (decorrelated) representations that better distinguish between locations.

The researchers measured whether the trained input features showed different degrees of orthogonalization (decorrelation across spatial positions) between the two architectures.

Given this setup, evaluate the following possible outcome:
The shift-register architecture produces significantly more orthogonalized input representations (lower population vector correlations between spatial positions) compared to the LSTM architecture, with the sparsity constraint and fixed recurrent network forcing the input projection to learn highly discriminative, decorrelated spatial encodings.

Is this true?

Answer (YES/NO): YES